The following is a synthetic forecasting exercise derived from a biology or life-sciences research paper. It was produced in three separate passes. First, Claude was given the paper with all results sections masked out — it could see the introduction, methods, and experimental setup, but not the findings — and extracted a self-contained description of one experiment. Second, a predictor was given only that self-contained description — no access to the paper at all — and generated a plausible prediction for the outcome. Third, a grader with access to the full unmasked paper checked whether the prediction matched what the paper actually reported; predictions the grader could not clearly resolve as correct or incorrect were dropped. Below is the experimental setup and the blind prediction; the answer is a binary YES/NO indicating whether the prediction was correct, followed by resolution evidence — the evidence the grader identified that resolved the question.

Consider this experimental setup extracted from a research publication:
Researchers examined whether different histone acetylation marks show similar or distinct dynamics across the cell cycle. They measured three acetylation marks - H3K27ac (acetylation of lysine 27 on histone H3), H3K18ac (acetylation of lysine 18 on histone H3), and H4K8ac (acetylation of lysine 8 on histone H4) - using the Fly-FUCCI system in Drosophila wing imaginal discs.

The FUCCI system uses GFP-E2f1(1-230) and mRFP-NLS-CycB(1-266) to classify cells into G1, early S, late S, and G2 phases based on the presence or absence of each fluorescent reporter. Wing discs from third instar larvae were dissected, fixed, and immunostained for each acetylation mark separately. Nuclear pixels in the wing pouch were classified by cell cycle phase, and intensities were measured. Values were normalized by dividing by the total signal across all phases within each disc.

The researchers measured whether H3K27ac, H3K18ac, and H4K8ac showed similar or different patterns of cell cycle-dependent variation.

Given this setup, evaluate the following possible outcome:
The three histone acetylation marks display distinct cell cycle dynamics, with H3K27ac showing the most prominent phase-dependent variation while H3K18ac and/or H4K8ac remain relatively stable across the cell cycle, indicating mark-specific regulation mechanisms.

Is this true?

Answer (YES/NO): NO